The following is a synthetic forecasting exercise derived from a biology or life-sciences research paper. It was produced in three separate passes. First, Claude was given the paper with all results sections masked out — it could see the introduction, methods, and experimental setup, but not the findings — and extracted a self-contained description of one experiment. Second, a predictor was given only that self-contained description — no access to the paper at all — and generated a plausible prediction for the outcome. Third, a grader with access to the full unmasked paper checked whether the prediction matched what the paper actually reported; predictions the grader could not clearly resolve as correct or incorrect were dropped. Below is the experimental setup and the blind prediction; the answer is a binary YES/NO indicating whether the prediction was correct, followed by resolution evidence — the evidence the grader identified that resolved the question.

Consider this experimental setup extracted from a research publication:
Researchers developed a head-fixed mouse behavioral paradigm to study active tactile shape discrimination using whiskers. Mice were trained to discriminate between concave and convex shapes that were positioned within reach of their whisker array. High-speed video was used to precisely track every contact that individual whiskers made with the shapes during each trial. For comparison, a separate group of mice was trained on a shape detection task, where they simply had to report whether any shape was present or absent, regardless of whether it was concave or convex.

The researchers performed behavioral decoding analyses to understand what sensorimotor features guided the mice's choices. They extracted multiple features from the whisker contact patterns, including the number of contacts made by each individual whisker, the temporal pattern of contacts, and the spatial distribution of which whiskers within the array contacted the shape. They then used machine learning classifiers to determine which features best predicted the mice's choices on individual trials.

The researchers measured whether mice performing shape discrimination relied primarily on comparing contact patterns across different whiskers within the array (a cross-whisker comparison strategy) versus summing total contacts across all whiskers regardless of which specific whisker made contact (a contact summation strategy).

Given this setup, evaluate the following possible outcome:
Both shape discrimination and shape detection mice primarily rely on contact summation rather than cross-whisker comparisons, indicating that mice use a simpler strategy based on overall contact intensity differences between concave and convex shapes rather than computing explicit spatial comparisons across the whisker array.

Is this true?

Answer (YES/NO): NO